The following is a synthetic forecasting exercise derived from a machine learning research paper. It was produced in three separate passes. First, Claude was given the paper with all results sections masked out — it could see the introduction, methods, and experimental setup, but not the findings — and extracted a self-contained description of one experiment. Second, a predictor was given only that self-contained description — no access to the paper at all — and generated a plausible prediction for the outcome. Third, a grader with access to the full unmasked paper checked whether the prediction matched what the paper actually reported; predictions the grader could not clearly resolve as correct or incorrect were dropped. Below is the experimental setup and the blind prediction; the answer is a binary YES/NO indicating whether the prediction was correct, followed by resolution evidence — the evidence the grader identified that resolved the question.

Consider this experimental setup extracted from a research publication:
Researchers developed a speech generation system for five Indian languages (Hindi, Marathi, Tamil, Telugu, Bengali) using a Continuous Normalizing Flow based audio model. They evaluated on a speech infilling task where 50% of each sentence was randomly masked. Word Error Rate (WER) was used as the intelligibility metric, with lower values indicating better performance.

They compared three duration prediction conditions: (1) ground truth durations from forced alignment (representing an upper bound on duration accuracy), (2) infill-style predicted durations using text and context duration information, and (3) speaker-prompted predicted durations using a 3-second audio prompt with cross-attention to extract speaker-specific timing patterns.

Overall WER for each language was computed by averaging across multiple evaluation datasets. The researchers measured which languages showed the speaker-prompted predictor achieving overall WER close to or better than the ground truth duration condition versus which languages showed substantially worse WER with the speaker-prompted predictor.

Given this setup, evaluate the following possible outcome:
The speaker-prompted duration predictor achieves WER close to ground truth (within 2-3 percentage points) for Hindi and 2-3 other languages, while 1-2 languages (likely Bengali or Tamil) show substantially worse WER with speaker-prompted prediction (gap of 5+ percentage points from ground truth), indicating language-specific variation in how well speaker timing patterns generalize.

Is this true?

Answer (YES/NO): NO